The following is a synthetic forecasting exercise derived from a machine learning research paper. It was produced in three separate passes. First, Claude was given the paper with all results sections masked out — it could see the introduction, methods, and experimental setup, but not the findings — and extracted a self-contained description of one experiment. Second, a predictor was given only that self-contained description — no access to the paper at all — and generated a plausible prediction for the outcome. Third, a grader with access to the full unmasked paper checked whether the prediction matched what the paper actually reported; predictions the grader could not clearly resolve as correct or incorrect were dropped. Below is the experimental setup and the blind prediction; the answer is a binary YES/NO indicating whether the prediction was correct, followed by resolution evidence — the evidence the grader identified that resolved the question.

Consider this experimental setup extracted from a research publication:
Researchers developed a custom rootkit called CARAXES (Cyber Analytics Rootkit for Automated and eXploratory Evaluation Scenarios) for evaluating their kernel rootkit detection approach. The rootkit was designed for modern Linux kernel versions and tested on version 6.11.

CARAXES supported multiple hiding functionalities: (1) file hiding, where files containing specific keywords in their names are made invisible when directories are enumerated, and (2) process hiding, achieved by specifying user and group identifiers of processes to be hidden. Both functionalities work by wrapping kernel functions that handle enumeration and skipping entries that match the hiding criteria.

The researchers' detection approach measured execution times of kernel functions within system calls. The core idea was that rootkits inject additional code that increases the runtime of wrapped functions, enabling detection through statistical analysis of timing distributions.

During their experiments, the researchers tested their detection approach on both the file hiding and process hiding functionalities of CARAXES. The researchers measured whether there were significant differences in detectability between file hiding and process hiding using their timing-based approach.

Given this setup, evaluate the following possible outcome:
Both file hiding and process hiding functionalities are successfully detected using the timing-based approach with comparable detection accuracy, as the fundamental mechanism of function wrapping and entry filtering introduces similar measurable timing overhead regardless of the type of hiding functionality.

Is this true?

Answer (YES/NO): YES